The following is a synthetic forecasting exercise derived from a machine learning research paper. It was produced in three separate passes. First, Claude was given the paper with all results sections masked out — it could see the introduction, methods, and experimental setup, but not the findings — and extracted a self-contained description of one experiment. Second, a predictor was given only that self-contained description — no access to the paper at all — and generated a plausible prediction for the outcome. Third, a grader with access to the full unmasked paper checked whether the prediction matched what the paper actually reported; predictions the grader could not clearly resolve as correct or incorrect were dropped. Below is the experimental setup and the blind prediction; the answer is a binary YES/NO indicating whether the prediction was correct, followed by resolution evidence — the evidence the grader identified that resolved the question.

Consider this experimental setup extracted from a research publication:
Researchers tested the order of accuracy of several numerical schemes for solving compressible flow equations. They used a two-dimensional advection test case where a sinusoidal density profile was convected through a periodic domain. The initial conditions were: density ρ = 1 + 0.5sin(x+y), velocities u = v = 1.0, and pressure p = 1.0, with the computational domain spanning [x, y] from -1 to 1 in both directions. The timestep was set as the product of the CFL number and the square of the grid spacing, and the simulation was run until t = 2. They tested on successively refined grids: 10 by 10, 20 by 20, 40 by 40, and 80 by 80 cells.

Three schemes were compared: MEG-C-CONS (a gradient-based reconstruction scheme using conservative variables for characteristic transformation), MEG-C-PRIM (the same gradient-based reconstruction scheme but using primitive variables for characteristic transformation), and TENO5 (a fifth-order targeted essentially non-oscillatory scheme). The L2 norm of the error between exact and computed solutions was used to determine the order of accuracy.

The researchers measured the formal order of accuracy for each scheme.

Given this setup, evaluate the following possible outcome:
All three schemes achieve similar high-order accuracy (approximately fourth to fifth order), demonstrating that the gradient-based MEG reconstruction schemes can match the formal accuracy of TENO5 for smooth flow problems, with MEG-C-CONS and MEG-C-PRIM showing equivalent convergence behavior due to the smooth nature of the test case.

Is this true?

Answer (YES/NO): NO